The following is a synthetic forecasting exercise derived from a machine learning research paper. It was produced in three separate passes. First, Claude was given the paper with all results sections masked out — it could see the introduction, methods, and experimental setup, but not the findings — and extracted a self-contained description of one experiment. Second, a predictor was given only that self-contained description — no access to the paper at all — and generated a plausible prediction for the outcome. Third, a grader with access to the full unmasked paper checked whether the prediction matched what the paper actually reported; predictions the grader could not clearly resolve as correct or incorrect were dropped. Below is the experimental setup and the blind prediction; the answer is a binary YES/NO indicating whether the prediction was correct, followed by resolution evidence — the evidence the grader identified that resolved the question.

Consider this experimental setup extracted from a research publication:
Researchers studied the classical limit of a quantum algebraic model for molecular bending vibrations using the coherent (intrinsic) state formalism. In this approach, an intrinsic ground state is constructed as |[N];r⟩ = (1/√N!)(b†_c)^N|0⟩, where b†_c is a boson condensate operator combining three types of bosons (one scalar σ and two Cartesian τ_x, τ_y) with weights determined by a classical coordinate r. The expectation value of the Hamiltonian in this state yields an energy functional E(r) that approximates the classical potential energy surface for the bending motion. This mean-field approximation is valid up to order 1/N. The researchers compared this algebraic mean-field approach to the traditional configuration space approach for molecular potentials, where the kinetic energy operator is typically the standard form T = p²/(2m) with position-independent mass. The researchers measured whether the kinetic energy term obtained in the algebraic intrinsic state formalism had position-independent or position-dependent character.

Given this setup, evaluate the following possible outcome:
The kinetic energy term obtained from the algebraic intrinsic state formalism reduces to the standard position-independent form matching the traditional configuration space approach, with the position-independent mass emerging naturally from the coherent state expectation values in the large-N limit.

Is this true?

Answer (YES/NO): NO